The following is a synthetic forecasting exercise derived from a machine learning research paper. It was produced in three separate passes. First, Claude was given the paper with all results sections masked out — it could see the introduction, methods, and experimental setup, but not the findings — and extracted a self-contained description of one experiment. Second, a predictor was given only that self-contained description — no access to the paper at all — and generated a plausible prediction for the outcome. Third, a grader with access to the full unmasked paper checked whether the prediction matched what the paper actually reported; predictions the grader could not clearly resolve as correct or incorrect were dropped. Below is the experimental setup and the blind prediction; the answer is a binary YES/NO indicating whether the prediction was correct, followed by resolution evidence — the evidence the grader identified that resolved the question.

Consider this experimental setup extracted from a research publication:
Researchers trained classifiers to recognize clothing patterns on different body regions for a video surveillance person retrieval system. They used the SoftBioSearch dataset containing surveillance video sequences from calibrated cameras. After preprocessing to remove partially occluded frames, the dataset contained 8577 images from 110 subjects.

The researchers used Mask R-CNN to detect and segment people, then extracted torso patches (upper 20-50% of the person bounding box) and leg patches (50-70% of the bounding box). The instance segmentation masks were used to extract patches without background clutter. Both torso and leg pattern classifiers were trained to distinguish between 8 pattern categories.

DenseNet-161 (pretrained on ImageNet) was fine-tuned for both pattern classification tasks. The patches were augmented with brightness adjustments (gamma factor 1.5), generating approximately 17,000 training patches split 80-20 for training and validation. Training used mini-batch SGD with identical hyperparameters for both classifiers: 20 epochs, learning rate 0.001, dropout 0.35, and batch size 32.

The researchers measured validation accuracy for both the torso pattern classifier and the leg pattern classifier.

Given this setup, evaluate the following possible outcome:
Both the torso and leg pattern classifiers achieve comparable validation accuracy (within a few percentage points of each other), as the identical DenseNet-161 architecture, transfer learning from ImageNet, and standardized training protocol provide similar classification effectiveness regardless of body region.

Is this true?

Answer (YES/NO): NO